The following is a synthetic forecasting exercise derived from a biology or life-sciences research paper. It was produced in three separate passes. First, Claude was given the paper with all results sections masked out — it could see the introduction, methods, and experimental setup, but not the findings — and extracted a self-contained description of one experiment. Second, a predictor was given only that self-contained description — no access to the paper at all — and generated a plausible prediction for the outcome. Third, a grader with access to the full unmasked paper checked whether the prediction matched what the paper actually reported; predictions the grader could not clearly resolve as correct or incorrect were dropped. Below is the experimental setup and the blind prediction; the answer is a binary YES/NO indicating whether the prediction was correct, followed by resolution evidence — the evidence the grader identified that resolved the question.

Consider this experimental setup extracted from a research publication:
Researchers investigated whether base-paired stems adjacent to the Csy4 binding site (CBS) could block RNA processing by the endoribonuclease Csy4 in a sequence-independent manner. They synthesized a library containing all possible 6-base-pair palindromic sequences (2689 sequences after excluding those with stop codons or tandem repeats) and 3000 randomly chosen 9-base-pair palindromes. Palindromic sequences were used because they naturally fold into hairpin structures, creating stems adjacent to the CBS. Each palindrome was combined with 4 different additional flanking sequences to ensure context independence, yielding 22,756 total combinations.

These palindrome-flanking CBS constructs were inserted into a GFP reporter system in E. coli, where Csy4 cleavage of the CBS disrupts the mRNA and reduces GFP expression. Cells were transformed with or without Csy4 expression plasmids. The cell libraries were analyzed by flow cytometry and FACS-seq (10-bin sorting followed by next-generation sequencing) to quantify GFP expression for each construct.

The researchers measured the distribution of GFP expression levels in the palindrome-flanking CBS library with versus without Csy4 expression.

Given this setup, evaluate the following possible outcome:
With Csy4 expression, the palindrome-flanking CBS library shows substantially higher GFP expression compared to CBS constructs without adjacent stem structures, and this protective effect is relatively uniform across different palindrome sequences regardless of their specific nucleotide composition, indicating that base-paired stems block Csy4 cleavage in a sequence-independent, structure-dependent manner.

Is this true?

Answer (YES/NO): YES